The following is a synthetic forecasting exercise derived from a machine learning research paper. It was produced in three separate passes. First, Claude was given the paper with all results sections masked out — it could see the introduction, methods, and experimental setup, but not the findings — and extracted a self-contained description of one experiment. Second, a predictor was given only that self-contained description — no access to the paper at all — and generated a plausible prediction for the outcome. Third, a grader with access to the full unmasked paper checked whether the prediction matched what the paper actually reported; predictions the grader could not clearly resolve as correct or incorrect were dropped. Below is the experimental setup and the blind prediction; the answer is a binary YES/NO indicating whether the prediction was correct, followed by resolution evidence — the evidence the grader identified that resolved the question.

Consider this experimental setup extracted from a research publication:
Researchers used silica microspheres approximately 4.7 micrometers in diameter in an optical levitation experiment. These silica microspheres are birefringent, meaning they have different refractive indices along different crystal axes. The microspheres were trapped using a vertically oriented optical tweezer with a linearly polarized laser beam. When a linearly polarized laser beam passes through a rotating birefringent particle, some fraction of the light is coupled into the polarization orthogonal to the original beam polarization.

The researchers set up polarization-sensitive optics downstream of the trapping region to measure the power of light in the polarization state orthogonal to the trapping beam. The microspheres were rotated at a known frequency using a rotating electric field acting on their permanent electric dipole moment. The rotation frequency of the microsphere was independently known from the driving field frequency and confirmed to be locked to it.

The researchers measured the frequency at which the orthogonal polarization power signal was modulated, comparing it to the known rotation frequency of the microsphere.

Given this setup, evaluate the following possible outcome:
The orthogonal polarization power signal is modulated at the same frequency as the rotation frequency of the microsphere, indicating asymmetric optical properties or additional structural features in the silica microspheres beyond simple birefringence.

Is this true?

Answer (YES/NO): NO